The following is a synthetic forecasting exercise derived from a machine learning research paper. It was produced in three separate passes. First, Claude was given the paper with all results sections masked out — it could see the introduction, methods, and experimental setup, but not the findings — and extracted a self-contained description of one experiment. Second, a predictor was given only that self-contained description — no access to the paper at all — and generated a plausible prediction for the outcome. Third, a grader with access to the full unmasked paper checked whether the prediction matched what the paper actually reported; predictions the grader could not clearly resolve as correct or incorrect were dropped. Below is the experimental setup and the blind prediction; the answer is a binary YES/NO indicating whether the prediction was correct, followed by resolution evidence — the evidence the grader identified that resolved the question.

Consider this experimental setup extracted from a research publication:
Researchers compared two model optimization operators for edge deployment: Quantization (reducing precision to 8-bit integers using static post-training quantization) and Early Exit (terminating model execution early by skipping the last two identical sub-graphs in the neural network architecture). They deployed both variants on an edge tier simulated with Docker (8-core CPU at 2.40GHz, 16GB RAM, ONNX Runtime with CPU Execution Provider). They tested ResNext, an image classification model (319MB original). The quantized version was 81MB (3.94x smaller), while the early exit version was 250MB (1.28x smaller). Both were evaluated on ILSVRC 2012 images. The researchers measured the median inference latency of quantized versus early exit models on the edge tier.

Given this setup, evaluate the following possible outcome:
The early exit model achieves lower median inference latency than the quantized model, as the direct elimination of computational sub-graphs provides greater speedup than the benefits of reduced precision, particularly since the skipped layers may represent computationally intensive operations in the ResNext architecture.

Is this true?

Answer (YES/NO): NO